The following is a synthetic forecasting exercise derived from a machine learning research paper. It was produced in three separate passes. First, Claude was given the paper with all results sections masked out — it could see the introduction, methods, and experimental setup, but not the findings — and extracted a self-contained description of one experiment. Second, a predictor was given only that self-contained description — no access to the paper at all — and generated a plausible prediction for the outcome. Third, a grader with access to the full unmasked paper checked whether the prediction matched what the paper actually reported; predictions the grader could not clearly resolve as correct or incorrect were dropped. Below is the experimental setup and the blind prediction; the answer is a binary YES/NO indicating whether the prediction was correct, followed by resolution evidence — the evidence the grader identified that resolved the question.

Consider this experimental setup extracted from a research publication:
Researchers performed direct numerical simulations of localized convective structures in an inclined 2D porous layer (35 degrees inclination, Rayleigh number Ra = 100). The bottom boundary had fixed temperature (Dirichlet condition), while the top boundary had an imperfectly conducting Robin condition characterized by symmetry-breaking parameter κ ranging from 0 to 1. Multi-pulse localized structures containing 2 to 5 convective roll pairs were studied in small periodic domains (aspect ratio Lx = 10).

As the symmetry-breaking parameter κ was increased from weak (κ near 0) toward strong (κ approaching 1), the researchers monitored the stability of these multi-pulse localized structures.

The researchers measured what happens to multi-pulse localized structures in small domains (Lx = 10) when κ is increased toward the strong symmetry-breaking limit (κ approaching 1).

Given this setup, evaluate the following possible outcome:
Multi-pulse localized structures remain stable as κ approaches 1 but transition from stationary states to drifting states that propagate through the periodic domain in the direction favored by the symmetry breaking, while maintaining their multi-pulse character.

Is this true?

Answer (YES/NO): NO